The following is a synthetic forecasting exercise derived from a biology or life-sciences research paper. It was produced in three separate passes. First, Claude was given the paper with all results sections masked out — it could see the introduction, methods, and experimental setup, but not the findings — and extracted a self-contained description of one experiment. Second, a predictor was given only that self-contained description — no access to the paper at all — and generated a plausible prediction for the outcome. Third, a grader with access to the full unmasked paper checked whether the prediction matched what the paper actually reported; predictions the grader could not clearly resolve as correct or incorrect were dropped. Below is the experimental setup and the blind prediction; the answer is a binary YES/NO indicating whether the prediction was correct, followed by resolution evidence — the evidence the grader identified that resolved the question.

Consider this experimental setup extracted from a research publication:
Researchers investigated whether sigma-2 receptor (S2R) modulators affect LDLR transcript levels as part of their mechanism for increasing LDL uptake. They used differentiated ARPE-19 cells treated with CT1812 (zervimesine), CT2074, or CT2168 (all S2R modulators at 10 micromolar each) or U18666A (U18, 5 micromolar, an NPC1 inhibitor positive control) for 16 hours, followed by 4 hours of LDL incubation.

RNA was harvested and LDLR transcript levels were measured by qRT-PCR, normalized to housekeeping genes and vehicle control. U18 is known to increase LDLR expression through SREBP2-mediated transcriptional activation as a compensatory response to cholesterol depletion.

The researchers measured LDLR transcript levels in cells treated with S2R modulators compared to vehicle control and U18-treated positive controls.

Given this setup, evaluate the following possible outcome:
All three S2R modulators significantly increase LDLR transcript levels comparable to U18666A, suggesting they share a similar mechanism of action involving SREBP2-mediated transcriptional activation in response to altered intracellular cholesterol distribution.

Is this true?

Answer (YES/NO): NO